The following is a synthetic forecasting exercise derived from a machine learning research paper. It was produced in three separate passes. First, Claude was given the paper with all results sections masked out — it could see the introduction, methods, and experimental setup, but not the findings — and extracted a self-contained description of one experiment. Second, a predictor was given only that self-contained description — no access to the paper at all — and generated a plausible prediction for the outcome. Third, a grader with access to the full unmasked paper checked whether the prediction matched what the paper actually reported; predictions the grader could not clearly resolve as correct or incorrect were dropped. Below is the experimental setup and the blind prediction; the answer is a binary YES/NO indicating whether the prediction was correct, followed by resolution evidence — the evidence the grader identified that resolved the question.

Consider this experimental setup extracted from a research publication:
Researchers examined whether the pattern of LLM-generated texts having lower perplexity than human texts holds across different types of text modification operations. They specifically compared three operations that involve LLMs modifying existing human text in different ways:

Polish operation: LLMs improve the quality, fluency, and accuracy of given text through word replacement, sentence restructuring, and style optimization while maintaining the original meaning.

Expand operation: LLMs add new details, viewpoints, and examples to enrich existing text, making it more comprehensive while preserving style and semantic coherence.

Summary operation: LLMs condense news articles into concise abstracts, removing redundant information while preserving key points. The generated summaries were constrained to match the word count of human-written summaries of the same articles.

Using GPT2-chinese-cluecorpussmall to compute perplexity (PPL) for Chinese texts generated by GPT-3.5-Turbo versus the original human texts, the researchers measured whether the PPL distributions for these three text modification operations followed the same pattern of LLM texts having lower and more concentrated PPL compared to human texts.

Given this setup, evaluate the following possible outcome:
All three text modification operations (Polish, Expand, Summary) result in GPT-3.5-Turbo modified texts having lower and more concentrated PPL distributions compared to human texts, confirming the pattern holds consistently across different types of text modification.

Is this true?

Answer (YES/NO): YES